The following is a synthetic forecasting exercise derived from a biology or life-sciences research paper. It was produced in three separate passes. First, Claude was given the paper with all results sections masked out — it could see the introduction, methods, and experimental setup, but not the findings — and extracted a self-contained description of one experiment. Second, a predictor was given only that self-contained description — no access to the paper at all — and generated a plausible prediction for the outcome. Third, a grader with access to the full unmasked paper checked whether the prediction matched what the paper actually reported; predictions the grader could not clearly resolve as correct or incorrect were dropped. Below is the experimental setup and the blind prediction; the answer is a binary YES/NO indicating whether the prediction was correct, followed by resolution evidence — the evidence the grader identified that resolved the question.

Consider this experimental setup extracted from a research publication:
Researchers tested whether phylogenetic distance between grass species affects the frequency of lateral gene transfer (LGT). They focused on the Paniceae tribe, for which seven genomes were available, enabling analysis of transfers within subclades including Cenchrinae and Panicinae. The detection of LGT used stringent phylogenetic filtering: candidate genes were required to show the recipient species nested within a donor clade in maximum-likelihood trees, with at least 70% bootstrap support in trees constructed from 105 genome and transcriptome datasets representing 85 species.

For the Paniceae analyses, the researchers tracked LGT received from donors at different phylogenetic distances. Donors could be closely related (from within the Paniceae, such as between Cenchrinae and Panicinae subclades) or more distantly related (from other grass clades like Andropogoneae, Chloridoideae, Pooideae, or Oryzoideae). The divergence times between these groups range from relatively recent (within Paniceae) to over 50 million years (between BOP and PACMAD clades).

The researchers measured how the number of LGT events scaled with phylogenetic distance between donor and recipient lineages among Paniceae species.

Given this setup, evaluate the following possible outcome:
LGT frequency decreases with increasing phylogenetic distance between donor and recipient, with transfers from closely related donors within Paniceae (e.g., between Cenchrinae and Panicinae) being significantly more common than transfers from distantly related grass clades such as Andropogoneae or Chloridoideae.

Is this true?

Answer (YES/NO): YES